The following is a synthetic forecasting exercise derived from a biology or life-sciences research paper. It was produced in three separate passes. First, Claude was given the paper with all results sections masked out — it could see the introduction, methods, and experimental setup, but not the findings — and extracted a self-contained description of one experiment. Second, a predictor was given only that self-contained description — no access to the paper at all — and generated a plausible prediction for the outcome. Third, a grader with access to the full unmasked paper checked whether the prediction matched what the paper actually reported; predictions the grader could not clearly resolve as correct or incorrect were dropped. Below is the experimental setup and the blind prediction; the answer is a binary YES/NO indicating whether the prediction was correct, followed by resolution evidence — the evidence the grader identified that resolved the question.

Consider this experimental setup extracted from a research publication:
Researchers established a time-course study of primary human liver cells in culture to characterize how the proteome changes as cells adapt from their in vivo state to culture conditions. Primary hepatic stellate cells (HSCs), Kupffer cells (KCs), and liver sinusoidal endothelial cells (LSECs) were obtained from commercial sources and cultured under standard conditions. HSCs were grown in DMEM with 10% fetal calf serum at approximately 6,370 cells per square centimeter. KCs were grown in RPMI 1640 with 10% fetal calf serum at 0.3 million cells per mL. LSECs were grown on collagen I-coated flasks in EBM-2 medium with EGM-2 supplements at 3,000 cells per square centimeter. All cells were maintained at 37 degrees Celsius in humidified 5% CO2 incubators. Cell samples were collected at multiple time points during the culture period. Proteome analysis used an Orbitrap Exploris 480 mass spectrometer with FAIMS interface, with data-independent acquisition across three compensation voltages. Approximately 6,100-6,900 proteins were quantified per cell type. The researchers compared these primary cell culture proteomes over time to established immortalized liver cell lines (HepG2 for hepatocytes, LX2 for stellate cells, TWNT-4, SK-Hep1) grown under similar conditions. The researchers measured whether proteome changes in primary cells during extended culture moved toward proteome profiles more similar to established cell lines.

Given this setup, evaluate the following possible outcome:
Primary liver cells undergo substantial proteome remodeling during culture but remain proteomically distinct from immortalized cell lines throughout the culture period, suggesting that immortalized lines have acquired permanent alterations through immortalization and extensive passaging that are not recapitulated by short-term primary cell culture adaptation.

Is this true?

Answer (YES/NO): YES